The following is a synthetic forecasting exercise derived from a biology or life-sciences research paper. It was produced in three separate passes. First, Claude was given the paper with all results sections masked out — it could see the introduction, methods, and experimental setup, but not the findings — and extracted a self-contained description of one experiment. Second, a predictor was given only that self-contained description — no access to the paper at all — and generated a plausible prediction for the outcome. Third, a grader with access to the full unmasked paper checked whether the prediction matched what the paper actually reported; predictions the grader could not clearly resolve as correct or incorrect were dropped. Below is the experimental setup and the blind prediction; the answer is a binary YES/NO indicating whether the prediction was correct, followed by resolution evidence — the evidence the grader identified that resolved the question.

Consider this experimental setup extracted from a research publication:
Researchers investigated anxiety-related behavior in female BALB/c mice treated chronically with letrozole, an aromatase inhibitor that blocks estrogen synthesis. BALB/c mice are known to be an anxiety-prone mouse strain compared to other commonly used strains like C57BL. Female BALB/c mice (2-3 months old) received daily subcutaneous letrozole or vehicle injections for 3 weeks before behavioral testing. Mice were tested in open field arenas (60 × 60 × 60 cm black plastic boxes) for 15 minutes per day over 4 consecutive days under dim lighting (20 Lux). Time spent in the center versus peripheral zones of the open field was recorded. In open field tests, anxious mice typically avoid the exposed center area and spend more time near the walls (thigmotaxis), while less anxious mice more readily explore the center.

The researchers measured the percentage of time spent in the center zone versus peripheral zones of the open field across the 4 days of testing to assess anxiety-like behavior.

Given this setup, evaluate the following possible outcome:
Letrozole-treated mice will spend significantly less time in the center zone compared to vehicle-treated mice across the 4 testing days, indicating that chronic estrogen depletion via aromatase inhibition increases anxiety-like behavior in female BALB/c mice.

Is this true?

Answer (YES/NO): NO